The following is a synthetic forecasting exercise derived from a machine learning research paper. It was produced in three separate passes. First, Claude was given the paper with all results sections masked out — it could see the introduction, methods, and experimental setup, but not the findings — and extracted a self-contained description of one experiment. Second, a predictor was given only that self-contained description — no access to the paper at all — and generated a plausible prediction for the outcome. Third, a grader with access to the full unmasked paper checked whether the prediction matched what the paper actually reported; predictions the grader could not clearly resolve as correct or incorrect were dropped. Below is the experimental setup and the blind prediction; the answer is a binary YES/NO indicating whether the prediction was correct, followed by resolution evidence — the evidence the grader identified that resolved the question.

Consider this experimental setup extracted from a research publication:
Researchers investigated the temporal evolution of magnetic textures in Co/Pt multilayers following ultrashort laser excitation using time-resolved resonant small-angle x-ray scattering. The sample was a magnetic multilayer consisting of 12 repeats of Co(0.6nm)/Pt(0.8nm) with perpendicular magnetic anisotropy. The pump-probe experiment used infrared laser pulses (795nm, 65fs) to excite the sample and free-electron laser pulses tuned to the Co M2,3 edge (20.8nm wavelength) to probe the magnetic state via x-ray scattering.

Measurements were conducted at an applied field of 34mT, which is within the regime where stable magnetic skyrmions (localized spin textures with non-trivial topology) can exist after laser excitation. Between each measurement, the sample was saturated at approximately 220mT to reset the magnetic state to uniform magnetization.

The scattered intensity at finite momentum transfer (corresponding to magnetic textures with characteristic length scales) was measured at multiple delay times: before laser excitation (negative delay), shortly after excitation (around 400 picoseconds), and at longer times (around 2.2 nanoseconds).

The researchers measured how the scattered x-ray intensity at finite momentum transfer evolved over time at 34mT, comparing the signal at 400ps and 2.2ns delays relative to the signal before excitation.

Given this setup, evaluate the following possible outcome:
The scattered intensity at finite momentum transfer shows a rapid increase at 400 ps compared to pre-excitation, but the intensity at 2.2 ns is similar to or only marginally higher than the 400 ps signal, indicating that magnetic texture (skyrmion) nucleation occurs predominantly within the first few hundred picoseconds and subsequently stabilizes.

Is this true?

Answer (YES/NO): NO